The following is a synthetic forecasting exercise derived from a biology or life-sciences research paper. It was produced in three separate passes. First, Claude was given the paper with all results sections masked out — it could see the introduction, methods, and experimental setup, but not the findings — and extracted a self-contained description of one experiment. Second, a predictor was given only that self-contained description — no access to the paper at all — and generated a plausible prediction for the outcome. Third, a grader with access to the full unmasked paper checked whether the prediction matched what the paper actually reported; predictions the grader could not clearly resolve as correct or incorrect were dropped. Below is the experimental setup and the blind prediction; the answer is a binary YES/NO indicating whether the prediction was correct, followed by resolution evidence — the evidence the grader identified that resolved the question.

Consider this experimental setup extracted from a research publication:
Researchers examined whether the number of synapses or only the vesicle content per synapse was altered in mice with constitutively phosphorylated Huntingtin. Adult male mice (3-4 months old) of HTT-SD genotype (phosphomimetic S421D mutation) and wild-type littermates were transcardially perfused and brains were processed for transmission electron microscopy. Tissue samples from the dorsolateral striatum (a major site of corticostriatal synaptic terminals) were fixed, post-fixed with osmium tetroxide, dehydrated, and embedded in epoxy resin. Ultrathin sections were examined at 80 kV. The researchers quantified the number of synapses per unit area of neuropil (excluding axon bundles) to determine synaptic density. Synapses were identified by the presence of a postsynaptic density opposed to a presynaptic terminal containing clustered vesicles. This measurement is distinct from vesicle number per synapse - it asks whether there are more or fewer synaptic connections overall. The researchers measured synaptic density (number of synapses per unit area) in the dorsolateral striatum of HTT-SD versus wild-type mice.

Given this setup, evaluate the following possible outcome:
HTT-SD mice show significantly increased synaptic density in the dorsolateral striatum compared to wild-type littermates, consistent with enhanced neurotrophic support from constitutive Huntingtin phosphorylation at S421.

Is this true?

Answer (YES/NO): NO